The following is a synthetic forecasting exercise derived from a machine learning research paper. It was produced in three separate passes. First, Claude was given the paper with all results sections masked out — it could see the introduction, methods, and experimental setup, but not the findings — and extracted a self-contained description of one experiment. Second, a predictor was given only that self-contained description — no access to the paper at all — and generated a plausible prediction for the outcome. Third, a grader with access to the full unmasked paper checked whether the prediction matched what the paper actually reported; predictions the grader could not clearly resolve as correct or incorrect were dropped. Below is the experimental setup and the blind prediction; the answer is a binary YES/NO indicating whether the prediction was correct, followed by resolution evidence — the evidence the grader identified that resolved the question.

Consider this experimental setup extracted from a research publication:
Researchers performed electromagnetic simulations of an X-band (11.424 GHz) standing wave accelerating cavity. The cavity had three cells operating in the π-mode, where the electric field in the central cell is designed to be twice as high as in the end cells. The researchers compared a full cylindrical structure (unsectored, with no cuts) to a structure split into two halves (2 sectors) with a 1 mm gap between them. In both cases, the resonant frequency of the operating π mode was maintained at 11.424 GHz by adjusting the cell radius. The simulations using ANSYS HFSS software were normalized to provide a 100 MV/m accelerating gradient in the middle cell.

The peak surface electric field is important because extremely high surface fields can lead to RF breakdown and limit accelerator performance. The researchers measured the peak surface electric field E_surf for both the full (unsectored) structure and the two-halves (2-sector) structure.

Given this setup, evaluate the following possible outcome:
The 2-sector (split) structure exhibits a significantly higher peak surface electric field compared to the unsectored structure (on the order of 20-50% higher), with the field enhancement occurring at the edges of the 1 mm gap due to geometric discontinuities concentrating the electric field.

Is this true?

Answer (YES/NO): YES